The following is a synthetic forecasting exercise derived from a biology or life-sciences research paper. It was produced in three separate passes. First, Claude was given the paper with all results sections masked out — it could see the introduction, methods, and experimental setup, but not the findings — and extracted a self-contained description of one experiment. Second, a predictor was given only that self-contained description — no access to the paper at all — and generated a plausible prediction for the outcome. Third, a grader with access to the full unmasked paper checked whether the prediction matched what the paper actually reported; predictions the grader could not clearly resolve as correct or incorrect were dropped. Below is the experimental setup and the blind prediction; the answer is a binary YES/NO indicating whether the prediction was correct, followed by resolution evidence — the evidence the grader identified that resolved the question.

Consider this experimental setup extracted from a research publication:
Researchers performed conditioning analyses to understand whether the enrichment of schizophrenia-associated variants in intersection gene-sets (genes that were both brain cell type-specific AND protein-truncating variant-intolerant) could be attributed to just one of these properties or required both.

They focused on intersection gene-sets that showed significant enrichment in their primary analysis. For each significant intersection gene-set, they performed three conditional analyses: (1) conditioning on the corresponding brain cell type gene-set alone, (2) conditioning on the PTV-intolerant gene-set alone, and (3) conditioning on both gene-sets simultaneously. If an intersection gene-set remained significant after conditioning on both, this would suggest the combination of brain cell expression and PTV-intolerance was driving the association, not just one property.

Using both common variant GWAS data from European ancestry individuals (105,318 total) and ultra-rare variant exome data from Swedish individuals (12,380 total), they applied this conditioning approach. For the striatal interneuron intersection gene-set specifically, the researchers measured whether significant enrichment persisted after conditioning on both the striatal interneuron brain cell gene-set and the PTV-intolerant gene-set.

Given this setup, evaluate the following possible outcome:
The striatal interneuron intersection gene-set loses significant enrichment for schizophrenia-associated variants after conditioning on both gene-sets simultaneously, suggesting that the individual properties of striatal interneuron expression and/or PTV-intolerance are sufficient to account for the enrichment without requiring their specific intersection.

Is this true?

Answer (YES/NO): NO